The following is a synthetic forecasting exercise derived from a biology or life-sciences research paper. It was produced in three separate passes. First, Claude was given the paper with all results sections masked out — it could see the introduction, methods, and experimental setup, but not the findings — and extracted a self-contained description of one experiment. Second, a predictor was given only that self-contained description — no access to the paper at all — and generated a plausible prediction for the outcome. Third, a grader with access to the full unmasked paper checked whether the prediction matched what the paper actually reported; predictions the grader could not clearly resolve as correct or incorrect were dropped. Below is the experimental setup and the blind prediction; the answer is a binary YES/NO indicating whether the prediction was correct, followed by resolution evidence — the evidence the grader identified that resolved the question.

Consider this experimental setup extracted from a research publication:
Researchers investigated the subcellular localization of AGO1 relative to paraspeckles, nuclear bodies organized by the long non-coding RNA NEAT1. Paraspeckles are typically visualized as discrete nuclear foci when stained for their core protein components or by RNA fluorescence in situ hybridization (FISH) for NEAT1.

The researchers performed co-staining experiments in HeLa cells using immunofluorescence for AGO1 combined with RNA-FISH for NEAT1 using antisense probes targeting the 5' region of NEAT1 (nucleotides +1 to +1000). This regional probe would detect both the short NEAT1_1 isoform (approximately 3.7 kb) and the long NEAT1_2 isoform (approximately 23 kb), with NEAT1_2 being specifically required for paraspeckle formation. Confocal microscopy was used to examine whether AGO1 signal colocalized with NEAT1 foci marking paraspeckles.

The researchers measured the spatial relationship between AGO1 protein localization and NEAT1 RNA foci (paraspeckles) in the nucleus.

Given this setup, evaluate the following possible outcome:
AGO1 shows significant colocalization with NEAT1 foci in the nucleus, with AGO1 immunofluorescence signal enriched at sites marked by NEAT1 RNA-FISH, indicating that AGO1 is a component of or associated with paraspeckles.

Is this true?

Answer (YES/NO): YES